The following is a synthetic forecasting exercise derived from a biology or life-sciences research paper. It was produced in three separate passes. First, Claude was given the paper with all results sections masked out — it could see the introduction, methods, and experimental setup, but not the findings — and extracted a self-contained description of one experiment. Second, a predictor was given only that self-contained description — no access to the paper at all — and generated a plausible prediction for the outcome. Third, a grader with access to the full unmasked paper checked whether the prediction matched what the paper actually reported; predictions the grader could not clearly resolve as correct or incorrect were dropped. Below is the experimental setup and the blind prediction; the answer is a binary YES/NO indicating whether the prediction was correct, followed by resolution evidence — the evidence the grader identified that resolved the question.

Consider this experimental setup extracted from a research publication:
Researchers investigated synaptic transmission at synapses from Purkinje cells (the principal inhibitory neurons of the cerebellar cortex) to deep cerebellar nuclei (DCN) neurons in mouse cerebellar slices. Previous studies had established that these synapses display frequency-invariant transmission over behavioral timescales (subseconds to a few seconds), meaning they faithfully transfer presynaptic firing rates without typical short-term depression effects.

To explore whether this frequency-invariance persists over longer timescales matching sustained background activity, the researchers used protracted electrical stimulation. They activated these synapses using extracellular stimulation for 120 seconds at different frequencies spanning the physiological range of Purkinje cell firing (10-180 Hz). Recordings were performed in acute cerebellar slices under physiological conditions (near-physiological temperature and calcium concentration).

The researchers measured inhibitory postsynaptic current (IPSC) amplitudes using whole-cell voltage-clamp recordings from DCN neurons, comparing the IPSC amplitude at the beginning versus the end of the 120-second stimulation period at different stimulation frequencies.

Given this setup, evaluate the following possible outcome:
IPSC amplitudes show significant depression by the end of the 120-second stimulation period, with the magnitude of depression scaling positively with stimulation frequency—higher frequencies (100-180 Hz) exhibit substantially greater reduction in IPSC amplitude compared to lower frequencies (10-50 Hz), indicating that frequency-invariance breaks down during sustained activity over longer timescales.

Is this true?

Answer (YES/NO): YES